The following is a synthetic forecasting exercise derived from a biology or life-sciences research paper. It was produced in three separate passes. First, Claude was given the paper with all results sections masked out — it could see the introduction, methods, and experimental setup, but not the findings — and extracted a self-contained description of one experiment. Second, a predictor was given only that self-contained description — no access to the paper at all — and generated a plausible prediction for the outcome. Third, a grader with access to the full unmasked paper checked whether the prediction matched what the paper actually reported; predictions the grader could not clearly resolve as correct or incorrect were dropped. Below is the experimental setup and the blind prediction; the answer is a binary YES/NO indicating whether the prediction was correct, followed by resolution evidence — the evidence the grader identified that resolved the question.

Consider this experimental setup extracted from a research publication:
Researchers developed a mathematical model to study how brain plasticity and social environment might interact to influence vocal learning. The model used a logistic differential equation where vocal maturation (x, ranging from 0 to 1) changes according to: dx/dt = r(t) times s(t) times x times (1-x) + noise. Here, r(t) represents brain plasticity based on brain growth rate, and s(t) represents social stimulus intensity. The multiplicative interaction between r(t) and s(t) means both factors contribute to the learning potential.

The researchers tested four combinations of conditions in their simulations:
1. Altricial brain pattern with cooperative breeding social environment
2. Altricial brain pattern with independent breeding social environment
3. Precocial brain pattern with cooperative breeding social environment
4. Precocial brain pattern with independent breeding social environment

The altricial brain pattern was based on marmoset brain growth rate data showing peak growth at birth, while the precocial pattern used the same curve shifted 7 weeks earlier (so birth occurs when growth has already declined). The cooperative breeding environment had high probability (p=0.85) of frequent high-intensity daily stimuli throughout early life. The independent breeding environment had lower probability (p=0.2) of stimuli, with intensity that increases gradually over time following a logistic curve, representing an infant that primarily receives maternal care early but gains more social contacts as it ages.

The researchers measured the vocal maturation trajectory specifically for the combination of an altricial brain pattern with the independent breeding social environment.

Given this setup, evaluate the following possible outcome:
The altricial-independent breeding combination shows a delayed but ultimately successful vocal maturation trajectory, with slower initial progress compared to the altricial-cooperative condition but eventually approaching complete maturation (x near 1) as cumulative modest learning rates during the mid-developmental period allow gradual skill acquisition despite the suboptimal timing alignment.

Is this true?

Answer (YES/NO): NO